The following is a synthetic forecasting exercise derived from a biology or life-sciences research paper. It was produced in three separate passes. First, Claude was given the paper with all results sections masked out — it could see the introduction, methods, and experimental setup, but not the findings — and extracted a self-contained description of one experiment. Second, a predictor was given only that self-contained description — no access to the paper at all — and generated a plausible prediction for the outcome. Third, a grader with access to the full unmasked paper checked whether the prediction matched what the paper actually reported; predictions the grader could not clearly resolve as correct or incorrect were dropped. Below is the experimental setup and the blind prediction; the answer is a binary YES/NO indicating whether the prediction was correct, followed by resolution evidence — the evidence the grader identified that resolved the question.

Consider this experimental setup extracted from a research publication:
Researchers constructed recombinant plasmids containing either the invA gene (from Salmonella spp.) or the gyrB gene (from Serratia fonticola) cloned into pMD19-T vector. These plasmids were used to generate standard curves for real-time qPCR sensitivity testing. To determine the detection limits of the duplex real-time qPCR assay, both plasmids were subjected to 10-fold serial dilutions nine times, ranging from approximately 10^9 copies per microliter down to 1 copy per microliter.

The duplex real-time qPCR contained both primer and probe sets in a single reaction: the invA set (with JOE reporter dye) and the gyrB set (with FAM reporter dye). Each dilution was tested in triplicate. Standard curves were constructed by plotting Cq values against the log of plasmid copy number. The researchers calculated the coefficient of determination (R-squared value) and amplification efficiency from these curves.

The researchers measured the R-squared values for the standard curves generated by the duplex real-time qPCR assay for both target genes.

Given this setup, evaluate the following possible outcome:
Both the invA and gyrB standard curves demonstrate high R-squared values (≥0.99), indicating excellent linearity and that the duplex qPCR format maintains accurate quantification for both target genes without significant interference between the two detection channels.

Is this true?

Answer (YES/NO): YES